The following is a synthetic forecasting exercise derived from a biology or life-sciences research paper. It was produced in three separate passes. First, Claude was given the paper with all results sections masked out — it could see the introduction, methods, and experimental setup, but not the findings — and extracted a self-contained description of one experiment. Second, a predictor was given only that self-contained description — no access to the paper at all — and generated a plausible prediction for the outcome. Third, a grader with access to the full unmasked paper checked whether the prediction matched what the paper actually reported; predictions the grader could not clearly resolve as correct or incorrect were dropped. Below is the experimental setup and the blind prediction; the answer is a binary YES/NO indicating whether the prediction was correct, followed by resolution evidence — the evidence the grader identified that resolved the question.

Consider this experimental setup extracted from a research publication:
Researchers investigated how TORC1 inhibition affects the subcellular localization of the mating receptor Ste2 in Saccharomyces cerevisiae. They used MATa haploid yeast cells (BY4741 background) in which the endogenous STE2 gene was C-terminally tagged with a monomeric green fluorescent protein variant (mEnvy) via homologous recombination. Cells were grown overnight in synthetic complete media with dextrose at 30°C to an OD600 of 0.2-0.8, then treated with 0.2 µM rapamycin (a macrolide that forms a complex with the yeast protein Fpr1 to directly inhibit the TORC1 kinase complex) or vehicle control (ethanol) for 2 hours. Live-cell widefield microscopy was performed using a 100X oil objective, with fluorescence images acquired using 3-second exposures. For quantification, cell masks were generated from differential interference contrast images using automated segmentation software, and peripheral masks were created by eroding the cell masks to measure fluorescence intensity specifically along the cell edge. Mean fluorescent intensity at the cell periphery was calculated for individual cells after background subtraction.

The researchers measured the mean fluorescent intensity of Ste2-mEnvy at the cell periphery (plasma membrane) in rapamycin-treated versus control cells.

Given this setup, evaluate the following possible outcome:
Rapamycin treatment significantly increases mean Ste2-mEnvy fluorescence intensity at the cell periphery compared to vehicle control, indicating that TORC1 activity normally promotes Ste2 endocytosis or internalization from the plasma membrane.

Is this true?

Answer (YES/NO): NO